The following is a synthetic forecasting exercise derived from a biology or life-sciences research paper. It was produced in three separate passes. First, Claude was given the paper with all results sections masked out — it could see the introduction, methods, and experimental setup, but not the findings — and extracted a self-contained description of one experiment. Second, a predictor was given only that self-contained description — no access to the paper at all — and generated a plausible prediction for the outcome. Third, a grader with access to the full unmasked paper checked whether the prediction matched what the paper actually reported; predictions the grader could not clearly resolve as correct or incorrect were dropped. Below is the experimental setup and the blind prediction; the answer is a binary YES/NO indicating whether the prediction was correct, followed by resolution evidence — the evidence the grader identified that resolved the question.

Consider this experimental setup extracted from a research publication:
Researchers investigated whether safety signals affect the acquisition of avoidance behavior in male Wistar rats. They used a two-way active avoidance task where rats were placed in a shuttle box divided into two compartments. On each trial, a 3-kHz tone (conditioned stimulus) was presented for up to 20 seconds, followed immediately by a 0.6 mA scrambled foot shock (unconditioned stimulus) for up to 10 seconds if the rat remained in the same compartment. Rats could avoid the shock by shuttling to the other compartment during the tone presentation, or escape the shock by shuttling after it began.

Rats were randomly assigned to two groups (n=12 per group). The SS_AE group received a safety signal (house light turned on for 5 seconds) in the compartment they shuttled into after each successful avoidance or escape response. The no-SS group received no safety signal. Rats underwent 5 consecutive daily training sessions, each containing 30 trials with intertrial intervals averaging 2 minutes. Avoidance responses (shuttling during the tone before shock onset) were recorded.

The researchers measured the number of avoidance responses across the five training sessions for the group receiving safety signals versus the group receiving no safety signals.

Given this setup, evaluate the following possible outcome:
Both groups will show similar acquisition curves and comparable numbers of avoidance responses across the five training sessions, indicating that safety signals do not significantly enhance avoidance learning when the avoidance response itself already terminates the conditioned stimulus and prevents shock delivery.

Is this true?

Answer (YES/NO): YES